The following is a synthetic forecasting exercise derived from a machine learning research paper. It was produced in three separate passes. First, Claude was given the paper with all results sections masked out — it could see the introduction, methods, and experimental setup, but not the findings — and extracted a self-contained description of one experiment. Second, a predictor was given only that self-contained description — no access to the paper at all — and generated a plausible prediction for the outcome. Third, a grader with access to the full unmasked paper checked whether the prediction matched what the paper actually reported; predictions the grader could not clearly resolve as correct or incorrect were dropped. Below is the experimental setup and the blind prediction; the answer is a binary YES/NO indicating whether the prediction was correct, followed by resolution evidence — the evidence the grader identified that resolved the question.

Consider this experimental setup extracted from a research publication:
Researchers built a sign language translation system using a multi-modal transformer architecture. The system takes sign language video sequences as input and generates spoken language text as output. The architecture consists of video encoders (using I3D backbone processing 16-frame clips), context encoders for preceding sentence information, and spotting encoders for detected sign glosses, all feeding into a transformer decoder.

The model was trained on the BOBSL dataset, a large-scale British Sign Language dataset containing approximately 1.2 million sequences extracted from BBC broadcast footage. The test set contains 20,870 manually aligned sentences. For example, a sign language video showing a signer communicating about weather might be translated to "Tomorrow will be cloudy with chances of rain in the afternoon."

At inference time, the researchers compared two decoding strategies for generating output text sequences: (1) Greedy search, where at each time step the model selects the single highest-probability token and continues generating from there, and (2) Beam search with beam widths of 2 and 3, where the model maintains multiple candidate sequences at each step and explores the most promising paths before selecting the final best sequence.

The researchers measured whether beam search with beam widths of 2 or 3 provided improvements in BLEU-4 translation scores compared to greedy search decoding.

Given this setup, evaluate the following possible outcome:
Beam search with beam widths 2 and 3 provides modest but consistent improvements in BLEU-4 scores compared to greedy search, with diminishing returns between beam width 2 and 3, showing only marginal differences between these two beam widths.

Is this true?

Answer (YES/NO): NO